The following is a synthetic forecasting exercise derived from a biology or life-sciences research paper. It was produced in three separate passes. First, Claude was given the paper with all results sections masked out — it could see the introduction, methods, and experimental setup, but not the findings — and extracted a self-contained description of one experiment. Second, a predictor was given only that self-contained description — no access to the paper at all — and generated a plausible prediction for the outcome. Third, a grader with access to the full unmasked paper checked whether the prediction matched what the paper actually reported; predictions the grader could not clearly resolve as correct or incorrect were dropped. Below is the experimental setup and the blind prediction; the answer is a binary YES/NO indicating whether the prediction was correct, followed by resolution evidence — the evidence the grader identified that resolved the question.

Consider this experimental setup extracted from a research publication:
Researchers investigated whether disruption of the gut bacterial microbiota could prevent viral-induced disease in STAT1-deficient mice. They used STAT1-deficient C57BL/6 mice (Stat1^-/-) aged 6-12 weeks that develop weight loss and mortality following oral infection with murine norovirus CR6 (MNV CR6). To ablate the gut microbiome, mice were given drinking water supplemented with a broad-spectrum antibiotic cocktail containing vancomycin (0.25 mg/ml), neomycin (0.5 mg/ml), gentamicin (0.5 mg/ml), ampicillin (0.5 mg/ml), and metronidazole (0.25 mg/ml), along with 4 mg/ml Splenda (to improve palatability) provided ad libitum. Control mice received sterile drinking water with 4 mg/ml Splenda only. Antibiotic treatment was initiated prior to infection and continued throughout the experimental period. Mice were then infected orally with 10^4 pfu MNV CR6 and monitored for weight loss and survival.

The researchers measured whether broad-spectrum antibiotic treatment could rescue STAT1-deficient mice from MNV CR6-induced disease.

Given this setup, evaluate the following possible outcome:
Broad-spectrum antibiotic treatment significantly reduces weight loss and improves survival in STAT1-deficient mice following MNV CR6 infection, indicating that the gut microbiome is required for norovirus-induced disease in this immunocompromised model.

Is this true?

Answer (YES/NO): NO